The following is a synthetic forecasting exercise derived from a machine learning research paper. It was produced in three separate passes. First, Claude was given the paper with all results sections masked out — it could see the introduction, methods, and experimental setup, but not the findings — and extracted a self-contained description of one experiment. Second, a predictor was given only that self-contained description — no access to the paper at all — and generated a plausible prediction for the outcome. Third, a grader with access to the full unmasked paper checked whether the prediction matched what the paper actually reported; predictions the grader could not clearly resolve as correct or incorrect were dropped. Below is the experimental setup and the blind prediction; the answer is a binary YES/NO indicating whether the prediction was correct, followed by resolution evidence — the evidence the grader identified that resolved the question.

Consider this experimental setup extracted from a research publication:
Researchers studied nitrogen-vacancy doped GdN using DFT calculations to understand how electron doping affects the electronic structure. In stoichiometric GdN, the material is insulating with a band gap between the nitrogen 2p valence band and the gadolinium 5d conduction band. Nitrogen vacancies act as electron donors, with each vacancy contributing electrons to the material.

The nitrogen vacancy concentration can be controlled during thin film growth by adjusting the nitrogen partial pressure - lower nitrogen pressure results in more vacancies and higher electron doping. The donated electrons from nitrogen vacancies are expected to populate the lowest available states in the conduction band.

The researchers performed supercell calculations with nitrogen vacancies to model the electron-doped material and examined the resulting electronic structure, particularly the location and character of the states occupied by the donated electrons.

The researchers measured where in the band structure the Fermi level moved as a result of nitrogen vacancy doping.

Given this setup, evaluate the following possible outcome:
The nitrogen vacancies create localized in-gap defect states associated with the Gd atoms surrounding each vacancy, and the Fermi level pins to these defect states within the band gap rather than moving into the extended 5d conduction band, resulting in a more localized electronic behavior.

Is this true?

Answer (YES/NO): NO